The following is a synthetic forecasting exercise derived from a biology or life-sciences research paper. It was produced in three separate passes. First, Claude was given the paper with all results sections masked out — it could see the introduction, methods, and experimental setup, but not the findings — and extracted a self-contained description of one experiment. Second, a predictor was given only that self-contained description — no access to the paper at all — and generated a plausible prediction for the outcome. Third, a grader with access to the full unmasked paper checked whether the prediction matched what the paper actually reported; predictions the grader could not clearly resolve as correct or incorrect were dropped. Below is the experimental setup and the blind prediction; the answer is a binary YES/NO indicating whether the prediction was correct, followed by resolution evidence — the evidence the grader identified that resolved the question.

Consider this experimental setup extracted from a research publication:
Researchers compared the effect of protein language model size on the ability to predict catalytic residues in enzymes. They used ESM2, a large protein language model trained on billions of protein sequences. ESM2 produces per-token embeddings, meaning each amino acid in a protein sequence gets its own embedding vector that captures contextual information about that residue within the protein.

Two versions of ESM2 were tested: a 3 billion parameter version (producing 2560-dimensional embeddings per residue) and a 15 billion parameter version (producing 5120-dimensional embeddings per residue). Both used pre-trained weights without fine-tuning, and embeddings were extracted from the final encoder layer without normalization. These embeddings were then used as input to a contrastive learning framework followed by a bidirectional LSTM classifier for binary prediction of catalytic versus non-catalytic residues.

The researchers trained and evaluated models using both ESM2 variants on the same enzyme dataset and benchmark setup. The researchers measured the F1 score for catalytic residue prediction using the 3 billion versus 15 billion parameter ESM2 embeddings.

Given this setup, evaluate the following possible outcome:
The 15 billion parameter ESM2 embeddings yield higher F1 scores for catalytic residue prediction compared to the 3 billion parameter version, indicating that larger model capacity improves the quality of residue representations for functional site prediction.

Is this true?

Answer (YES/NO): NO